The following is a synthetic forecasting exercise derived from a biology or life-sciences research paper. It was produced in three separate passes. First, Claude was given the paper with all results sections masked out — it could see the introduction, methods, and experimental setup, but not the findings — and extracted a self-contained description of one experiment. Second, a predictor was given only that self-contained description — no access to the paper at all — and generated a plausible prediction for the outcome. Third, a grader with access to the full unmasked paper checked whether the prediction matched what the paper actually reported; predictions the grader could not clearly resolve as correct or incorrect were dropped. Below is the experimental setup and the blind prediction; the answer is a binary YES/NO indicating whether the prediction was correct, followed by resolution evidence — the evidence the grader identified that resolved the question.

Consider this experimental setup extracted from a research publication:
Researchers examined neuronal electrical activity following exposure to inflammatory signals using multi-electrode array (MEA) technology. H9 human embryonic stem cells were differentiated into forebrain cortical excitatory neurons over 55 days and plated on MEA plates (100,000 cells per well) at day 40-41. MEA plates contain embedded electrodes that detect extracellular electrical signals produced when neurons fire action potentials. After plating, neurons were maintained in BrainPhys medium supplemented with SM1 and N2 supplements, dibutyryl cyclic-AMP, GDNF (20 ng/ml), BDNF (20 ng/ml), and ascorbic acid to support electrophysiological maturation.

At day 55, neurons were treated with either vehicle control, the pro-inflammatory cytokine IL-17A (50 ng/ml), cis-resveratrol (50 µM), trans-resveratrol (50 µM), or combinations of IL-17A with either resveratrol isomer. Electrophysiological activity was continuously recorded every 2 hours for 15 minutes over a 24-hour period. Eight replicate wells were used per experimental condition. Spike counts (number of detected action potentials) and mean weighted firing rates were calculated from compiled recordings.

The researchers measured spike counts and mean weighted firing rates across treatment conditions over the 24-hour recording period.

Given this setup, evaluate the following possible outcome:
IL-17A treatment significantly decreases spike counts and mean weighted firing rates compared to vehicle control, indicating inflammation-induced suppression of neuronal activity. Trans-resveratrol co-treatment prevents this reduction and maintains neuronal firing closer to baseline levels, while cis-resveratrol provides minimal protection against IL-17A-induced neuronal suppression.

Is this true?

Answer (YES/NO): NO